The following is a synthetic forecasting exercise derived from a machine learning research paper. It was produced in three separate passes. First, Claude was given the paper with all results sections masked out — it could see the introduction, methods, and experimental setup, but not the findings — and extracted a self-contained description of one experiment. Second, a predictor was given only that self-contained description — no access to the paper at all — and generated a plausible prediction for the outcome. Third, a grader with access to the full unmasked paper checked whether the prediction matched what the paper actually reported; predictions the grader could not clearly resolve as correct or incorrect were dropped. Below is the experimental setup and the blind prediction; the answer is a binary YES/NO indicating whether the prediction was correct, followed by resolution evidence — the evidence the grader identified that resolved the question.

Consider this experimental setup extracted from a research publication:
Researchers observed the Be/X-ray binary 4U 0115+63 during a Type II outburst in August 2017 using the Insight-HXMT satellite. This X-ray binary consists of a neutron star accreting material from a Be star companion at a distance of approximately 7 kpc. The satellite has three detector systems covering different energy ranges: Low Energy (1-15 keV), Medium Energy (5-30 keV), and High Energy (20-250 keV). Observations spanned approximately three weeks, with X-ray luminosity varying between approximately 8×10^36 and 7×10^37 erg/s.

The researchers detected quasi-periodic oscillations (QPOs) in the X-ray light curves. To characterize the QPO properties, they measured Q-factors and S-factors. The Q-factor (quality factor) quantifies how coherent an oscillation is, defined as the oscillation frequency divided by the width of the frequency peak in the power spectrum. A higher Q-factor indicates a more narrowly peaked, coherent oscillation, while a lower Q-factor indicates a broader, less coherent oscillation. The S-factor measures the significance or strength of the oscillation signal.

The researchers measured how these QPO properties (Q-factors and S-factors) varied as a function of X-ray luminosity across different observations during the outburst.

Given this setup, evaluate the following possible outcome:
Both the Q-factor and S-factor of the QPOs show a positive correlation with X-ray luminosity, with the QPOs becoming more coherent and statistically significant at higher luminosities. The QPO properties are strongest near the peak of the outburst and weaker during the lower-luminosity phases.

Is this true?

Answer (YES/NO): NO